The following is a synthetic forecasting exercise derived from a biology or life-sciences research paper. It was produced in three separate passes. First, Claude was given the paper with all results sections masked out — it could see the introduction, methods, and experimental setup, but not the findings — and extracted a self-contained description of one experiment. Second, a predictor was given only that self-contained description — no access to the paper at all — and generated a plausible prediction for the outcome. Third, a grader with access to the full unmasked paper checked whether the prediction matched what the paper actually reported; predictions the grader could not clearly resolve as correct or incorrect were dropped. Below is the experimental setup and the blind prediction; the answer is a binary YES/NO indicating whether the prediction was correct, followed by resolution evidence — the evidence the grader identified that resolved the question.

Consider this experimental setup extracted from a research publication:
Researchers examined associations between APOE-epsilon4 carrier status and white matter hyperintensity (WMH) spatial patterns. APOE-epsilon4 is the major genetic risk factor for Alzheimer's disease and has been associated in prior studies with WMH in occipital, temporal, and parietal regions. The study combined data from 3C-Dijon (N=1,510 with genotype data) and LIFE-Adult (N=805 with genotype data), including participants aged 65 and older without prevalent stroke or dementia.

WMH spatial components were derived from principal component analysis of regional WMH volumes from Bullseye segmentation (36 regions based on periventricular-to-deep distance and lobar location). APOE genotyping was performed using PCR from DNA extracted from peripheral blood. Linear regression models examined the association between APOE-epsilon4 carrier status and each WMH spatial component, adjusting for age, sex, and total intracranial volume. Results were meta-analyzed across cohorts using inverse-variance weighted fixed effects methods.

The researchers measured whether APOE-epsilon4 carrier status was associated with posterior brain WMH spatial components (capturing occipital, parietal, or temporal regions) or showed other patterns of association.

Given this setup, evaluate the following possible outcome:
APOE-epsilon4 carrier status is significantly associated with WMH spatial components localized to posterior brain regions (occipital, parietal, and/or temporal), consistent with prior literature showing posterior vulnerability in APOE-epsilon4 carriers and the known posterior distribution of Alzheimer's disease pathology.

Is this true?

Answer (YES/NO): NO